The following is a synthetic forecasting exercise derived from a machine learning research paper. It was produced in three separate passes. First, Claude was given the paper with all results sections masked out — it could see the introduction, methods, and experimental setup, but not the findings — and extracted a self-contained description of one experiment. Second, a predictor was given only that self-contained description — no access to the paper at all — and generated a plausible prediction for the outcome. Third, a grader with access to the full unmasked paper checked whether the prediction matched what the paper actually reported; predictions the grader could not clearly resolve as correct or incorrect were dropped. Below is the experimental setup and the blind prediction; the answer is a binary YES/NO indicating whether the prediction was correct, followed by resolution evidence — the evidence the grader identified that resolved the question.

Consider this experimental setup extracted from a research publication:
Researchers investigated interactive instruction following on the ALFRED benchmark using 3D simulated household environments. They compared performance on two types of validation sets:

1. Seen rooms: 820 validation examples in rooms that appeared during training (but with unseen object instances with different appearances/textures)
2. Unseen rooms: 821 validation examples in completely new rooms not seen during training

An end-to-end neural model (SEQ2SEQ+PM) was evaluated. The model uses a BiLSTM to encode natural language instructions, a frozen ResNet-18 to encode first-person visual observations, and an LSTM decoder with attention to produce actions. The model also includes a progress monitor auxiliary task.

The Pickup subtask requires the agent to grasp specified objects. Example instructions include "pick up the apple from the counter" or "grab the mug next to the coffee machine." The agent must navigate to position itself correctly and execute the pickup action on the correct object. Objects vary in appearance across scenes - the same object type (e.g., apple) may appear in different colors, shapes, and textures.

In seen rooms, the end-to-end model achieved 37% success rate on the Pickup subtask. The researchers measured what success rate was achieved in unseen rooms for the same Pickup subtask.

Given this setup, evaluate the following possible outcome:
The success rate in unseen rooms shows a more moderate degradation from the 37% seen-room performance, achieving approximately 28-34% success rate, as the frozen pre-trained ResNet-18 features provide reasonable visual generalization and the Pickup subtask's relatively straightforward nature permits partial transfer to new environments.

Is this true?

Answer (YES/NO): NO